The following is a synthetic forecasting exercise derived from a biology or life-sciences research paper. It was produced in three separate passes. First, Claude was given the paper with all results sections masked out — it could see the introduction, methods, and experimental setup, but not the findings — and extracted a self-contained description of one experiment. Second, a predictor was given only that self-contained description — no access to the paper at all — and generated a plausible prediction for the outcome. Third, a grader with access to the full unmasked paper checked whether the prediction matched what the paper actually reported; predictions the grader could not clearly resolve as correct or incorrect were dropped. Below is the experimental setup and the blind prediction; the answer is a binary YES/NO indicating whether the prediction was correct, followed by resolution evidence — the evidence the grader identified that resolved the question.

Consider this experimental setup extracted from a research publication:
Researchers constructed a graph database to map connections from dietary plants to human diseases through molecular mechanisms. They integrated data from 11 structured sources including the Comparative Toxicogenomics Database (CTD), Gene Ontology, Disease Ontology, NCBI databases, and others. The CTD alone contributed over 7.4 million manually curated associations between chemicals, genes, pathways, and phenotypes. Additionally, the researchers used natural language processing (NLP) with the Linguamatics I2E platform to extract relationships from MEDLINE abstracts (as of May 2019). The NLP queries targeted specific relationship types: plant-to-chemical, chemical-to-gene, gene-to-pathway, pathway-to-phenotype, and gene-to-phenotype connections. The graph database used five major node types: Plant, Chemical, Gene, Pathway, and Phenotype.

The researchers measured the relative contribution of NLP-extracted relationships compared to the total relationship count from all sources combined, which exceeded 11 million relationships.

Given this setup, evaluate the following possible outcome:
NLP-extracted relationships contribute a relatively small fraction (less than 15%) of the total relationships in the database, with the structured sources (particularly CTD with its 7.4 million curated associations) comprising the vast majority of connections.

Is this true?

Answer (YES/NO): YES